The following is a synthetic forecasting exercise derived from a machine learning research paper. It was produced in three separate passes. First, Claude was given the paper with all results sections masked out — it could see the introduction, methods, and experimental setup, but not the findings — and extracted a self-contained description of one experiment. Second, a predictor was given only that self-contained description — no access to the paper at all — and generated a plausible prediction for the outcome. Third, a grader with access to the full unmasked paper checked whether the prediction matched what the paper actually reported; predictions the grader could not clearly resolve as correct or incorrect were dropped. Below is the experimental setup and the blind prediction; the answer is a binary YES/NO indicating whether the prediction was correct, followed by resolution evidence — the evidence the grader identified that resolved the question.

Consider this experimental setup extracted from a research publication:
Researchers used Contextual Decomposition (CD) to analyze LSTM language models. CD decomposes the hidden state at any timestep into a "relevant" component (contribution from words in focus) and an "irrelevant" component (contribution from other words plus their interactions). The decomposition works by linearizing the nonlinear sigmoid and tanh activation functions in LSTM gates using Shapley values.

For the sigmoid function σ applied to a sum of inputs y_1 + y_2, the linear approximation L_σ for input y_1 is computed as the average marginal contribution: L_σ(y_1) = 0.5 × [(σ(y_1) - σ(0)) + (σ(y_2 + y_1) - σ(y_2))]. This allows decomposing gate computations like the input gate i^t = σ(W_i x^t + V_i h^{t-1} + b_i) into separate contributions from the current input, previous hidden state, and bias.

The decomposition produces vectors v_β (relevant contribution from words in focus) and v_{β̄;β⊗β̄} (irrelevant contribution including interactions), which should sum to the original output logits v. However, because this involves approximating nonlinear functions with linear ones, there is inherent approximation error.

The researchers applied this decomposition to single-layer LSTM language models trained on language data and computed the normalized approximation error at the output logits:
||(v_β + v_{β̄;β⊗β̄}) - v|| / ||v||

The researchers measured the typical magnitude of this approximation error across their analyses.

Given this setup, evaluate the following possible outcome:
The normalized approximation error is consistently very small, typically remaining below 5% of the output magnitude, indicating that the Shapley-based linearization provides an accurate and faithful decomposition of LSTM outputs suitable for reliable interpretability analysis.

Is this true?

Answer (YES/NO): YES